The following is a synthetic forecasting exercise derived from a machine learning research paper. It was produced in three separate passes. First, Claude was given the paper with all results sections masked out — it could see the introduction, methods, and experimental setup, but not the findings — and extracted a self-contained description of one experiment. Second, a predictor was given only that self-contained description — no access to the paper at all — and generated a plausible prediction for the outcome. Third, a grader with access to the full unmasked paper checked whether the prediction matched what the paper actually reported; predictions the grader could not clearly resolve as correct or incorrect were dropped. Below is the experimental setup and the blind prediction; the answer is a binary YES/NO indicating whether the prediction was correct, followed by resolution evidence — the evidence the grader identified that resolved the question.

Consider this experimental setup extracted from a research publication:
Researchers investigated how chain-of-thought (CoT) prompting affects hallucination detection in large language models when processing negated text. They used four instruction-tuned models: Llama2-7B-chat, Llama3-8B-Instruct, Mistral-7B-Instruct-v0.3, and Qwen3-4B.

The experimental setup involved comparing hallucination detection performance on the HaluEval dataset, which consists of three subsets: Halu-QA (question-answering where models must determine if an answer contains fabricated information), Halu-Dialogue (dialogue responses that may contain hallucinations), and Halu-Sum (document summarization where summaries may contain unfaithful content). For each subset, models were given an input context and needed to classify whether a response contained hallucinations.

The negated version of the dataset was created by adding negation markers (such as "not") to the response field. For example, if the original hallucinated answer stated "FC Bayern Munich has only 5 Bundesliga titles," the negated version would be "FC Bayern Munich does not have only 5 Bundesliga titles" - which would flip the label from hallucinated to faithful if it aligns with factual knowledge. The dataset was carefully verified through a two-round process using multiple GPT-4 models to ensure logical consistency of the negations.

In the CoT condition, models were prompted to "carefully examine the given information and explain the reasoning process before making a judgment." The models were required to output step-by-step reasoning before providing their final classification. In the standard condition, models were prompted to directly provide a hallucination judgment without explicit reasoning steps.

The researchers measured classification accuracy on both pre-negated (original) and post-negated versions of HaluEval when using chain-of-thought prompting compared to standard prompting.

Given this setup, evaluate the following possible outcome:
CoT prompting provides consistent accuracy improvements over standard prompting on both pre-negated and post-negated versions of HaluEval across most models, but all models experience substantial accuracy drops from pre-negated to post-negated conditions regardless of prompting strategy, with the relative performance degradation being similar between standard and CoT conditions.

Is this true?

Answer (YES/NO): NO